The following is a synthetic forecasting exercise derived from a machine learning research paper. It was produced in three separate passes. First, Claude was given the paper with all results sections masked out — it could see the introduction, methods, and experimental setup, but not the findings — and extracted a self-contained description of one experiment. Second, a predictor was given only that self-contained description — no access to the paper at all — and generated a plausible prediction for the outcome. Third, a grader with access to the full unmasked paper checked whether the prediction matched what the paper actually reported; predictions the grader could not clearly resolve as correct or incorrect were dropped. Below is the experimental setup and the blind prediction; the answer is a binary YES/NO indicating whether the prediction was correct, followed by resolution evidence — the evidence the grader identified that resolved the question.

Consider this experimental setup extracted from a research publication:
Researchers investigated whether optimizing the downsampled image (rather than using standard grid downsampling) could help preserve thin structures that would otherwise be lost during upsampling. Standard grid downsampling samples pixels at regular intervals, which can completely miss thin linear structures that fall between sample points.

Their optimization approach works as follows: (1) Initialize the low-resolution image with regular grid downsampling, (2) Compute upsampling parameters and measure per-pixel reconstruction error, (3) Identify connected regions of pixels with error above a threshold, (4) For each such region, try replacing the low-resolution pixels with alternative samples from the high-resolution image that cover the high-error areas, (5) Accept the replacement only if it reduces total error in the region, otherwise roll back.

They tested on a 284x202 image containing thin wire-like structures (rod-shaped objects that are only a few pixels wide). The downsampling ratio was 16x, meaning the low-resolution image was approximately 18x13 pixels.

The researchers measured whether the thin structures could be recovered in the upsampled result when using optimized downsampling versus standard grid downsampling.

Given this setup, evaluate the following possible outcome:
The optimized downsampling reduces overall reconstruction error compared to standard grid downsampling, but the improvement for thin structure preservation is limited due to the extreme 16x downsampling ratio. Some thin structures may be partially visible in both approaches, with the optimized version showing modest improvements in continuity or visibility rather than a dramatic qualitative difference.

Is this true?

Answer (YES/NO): NO